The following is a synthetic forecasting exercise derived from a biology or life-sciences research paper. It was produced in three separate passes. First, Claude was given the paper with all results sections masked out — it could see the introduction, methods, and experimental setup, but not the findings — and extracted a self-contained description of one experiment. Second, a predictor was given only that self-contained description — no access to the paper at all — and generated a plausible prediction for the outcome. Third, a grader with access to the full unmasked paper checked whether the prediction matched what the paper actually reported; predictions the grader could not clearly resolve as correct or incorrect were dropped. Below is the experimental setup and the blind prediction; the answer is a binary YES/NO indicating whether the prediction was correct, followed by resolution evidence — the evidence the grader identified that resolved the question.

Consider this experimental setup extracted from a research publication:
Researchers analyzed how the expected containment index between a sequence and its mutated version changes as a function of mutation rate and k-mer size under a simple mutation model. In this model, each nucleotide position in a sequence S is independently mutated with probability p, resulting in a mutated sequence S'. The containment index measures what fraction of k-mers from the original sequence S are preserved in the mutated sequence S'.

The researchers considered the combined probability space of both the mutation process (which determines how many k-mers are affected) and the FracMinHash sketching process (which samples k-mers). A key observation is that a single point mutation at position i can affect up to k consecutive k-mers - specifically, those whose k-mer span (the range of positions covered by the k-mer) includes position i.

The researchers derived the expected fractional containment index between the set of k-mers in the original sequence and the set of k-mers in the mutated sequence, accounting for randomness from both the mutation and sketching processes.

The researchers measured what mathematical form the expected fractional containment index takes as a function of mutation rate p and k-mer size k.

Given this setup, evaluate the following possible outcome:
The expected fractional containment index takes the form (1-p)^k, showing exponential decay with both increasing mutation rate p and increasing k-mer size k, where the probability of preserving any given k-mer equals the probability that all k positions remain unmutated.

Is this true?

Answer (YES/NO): YES